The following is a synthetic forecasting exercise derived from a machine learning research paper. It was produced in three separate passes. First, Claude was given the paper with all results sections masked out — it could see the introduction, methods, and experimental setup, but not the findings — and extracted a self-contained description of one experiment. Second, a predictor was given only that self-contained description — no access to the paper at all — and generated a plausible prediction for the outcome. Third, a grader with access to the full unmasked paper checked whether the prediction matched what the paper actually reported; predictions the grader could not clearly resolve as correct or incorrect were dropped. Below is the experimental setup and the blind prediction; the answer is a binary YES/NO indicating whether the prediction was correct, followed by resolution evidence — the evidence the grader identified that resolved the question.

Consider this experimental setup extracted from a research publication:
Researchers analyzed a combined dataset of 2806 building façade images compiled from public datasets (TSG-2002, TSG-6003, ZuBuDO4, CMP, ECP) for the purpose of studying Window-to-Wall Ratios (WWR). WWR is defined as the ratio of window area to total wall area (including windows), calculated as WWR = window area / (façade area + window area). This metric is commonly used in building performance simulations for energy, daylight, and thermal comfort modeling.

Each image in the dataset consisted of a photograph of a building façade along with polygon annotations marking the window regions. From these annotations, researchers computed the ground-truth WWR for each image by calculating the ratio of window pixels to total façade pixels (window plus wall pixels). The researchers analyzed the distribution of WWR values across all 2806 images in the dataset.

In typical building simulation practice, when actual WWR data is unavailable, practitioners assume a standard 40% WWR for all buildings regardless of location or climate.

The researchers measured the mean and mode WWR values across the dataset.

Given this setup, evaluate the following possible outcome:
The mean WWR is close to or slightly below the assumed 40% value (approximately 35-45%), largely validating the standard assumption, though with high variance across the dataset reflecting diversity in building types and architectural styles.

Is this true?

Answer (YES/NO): NO